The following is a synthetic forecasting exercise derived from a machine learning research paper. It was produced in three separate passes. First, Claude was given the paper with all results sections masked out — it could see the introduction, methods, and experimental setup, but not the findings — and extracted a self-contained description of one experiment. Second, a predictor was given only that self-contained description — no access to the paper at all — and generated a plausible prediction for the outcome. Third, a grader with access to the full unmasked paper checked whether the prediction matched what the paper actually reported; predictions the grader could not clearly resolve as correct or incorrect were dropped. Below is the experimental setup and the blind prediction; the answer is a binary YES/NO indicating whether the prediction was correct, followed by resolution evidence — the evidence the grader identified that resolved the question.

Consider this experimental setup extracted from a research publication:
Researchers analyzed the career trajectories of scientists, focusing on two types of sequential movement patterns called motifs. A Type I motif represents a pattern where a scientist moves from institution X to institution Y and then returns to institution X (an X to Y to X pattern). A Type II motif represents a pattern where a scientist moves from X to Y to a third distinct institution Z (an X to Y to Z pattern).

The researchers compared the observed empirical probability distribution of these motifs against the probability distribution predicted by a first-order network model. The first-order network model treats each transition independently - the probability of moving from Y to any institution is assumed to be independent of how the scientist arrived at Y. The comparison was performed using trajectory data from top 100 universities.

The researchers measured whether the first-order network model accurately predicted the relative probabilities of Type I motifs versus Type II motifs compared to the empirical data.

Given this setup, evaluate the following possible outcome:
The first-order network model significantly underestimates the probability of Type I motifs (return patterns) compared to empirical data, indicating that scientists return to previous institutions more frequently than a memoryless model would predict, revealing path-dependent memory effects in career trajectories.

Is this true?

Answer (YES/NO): YES